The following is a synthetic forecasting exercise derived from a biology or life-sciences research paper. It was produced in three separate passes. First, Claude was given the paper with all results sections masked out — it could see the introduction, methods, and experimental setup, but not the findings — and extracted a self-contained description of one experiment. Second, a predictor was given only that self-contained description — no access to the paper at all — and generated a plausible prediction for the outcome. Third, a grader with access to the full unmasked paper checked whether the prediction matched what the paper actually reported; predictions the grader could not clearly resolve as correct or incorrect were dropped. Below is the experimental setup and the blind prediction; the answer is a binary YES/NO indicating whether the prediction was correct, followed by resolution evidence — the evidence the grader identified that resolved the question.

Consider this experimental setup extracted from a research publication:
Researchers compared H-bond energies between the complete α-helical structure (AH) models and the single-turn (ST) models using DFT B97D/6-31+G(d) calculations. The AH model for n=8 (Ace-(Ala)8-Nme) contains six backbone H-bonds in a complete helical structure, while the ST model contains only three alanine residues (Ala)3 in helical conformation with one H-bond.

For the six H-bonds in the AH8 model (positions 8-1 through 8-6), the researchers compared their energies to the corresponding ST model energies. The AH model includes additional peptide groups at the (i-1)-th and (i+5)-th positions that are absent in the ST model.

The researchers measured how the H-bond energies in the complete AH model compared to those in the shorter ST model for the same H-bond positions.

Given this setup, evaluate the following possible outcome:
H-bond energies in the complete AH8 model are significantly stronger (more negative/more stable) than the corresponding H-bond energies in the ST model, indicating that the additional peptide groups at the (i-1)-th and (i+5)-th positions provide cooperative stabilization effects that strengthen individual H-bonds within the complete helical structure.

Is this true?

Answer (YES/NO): NO